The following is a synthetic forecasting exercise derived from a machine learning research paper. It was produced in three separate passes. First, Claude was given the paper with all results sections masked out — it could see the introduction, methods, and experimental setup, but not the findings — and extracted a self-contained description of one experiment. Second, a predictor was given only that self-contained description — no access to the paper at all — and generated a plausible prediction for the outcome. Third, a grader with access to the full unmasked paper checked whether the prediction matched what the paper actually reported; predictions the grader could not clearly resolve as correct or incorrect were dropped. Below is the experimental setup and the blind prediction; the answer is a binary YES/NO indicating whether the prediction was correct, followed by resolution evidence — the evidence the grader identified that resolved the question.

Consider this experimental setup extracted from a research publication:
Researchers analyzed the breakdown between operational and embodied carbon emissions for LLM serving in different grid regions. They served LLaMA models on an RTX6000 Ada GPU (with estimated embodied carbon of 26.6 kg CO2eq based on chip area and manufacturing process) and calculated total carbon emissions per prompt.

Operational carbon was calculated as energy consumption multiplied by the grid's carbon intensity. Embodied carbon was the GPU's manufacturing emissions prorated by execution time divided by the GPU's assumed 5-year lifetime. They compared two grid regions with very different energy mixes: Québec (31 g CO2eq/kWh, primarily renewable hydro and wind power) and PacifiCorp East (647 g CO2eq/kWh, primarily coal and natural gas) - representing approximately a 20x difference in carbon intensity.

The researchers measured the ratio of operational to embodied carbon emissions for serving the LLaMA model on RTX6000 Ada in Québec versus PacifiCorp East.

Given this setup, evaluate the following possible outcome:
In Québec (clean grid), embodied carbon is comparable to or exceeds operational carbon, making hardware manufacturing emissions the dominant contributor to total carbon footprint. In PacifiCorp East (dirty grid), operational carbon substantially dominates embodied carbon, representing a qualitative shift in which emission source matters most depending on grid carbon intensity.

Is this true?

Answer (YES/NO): NO